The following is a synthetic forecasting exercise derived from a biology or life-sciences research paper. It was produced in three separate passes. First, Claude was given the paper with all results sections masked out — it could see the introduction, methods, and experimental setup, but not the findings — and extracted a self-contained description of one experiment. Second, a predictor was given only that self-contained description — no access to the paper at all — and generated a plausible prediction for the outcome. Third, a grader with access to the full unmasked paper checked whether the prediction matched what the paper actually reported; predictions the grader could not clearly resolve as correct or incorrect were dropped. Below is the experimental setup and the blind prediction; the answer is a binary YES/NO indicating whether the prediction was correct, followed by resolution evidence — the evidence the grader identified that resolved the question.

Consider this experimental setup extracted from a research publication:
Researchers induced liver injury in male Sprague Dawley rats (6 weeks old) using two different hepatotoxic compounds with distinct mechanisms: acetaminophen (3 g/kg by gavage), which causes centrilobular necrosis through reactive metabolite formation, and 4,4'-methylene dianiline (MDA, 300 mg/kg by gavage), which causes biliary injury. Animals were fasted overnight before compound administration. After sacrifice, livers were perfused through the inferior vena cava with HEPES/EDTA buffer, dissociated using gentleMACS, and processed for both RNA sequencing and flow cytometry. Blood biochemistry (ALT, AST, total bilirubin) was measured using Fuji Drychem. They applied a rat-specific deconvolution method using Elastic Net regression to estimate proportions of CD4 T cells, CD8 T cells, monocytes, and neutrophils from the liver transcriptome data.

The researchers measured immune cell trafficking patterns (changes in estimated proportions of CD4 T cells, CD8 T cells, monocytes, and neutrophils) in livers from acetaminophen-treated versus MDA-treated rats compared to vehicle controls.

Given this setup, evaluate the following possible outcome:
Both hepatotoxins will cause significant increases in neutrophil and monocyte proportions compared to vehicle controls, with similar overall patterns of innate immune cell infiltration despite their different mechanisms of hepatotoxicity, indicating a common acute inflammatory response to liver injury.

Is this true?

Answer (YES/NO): NO